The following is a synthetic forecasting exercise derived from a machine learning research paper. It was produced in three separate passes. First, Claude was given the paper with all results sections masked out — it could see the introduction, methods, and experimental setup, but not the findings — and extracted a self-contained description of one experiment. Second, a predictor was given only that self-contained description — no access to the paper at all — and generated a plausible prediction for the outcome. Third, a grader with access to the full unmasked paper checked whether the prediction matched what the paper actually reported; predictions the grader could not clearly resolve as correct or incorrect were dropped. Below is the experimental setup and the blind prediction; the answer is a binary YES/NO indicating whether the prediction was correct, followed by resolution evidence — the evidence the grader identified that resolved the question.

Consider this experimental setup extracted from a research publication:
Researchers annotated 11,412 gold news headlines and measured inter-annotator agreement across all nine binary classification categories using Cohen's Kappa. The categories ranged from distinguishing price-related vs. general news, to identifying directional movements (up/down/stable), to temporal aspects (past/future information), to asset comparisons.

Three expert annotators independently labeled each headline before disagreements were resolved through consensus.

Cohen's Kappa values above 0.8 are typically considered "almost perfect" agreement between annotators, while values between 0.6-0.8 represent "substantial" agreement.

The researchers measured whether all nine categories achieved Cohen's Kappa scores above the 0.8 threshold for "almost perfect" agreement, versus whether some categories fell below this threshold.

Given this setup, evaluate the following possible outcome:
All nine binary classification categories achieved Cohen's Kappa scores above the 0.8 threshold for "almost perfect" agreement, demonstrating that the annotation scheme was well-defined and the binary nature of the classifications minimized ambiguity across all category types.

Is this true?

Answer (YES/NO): YES